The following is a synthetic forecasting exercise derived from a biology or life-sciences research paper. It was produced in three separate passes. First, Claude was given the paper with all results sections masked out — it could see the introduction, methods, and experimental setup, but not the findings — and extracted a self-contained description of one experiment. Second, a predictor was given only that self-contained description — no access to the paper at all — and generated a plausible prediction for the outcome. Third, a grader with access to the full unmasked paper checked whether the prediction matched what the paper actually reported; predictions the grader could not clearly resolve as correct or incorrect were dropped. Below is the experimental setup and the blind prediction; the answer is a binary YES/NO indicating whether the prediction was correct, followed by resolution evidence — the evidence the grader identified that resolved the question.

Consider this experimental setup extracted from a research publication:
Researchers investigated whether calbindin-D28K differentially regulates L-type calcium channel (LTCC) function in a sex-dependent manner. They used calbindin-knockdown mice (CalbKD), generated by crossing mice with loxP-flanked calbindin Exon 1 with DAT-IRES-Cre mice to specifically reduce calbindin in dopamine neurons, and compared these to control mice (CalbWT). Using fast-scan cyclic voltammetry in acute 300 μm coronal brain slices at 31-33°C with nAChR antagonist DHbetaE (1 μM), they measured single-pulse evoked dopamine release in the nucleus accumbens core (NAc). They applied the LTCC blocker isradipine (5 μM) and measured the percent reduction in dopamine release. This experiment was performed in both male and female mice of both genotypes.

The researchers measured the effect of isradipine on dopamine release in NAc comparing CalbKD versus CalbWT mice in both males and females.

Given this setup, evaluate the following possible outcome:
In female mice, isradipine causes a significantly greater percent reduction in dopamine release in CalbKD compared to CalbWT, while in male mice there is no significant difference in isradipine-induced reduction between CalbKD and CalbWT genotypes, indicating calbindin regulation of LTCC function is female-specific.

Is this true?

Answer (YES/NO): NO